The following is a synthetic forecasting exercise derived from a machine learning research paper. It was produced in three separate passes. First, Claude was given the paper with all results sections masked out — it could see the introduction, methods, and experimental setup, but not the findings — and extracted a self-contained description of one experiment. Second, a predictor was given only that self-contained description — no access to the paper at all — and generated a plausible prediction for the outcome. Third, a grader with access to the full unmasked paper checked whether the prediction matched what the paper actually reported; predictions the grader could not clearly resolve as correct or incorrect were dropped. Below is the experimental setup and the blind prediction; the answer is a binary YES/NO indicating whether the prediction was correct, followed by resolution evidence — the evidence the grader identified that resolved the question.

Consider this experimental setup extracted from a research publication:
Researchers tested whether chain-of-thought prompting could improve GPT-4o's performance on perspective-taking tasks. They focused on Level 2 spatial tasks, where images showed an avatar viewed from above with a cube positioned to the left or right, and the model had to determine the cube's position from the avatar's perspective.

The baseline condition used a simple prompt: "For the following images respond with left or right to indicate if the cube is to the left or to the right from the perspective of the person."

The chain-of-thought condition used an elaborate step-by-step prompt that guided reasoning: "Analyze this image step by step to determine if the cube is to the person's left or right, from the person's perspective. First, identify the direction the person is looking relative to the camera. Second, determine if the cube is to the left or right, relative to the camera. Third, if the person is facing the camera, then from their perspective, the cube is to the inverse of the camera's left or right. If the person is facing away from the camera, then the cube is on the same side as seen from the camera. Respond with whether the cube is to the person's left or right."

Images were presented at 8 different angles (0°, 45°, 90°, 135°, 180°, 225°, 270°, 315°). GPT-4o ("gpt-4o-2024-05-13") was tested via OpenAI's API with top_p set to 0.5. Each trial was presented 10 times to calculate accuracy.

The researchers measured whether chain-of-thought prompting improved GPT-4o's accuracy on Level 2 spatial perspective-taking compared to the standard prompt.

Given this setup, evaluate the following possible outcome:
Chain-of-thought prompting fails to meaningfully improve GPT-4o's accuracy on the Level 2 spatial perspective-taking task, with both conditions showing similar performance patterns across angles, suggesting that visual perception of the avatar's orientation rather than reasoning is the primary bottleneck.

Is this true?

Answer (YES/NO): NO